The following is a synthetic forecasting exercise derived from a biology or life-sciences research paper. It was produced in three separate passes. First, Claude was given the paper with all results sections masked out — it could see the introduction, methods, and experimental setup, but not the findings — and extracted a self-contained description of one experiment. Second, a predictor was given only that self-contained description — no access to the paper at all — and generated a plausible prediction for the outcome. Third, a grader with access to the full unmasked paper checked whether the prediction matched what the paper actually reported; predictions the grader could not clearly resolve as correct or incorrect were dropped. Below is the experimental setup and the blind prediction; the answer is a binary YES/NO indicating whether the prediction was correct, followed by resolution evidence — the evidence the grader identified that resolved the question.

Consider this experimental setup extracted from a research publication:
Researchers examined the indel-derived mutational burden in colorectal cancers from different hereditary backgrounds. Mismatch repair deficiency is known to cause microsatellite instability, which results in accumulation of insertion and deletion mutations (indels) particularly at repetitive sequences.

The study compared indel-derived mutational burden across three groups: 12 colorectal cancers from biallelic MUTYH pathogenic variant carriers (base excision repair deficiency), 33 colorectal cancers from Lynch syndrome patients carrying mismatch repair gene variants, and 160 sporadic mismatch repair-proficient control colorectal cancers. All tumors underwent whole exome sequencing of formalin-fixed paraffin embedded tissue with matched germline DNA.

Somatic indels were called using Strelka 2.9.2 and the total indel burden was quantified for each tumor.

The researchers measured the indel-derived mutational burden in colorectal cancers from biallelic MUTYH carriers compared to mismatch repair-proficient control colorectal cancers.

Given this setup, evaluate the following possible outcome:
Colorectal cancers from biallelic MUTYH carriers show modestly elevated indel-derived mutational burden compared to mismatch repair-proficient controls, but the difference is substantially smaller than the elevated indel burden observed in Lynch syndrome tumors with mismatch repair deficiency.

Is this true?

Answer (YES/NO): NO